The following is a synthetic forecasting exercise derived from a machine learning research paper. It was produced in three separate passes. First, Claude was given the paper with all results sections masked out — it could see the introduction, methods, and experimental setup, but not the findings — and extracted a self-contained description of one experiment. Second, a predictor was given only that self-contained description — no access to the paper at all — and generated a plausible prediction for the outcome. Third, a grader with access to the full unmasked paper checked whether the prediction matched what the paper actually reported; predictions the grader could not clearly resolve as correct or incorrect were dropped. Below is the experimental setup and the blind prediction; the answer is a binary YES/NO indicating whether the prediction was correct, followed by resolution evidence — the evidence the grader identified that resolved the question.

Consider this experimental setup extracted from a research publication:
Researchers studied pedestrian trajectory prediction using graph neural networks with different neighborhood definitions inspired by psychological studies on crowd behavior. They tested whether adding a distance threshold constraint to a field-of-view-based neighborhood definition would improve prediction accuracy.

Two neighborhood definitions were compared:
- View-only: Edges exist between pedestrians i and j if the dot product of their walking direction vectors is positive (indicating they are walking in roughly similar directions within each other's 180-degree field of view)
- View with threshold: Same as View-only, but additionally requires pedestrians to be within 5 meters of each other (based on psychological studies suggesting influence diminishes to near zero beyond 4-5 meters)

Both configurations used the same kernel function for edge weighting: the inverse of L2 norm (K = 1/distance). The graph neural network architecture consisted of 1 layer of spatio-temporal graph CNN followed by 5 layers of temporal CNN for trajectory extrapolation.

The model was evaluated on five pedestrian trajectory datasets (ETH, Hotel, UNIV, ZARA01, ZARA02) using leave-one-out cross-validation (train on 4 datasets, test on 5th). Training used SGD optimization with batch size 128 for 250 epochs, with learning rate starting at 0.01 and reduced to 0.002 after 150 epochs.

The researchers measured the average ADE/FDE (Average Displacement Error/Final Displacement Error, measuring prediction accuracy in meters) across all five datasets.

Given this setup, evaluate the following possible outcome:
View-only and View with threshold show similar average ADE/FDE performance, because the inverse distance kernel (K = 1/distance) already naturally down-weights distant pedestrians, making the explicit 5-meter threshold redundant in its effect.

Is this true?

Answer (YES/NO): NO